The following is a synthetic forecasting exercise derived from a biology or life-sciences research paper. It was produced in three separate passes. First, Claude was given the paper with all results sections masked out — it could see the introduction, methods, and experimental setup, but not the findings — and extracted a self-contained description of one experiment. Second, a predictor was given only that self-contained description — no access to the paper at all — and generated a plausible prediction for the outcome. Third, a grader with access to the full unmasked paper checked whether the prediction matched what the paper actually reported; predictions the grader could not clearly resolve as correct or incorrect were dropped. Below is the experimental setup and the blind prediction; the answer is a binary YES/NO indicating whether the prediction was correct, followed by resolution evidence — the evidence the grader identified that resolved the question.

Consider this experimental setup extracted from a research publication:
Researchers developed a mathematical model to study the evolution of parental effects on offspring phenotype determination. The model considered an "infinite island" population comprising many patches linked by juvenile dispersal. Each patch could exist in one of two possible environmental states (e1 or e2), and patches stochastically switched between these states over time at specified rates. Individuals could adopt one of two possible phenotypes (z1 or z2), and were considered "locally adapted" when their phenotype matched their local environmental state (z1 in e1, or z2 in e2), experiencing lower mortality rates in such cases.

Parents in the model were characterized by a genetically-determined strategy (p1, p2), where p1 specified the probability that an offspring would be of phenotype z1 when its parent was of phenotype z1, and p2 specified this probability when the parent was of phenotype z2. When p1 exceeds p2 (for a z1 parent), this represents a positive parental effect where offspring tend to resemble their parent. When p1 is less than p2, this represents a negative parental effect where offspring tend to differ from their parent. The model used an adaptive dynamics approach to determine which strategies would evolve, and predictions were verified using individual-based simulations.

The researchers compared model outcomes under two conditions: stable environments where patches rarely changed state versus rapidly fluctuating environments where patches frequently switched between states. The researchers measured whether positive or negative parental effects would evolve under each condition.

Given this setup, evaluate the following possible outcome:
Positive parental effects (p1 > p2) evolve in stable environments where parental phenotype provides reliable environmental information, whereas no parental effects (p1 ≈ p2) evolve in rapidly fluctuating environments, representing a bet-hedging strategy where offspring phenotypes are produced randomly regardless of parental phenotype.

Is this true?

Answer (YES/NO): NO